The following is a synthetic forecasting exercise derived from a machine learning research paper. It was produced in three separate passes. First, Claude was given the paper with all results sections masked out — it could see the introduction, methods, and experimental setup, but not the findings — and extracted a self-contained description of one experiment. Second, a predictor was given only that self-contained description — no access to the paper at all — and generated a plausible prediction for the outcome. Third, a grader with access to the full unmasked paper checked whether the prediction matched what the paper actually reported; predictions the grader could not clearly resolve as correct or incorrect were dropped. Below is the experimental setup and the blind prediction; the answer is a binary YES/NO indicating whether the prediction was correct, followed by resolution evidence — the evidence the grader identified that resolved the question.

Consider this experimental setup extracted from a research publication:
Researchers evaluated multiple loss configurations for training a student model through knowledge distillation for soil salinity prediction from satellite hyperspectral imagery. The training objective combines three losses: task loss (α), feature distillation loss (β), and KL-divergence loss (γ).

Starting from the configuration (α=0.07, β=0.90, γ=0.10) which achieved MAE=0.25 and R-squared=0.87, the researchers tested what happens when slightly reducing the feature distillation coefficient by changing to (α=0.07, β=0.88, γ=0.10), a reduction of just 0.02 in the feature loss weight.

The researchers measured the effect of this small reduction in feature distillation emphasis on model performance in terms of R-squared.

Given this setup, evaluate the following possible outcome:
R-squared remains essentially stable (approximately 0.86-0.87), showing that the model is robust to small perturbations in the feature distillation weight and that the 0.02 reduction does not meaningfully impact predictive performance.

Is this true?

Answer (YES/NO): NO